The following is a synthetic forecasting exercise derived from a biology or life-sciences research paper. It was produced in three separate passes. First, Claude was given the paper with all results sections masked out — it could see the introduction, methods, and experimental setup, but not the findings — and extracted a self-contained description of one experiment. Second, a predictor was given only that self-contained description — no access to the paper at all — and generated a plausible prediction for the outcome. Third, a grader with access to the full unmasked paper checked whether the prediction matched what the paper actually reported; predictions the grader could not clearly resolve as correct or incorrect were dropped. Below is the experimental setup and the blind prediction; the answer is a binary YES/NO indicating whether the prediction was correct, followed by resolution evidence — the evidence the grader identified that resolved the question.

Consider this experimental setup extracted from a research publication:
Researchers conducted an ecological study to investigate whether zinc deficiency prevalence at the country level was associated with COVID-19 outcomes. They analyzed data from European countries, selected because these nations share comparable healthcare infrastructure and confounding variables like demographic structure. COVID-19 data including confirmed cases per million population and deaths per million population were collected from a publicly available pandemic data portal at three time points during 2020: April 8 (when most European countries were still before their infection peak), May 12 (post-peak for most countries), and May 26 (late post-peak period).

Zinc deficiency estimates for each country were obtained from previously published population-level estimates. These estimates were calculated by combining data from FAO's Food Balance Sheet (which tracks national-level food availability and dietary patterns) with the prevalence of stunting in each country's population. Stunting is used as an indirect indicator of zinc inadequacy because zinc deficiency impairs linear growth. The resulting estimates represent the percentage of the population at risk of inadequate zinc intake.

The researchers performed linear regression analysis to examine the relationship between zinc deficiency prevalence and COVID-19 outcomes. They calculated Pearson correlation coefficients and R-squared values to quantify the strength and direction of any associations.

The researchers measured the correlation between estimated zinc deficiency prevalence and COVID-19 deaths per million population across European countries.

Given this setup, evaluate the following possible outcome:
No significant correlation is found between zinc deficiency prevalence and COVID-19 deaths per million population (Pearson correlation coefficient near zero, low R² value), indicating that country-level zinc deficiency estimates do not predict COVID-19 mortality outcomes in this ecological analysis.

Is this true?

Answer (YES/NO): NO